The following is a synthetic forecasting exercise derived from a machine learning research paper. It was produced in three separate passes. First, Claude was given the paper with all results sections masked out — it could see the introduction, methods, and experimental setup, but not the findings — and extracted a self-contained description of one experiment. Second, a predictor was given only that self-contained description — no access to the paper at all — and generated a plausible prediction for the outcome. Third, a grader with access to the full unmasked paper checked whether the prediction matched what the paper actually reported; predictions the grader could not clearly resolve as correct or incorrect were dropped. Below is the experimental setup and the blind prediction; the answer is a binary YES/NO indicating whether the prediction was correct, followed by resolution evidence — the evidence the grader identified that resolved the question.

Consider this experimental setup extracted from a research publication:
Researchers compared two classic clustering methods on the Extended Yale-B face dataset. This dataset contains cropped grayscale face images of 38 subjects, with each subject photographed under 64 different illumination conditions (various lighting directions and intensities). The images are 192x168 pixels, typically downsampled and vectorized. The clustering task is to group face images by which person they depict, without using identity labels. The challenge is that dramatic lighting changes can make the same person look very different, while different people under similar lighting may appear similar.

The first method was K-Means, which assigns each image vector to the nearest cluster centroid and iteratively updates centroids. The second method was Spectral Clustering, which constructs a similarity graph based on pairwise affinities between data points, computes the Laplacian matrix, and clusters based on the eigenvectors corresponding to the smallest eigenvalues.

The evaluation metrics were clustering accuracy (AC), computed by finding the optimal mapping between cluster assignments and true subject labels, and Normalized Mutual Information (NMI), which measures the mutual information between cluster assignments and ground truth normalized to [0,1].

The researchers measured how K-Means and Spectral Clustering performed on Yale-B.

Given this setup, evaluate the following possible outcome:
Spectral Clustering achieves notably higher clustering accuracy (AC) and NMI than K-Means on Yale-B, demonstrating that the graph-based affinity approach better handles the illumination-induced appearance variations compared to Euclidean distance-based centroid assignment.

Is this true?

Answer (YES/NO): NO